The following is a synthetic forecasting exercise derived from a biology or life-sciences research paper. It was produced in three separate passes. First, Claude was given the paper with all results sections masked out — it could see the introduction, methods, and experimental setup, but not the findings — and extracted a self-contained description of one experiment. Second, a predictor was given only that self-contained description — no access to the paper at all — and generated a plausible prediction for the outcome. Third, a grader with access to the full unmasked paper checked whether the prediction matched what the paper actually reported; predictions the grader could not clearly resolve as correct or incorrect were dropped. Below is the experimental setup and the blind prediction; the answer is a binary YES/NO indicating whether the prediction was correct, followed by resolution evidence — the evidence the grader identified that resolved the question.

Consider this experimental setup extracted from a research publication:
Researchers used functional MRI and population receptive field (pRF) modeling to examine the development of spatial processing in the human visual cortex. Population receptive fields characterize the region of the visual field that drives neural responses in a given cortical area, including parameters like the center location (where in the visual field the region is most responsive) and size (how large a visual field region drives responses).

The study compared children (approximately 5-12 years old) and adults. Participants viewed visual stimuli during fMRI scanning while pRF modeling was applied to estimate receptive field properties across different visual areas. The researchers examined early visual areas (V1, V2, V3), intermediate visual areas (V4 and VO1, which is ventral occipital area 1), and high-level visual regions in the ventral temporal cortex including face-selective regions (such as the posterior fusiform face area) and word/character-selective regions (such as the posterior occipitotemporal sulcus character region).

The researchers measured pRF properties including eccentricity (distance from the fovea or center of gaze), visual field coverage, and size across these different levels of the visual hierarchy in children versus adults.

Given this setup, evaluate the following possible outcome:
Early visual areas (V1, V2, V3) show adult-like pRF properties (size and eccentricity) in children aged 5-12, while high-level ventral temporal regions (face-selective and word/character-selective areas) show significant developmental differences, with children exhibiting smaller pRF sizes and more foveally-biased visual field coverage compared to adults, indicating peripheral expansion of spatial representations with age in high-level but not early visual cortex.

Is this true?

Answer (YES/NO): NO